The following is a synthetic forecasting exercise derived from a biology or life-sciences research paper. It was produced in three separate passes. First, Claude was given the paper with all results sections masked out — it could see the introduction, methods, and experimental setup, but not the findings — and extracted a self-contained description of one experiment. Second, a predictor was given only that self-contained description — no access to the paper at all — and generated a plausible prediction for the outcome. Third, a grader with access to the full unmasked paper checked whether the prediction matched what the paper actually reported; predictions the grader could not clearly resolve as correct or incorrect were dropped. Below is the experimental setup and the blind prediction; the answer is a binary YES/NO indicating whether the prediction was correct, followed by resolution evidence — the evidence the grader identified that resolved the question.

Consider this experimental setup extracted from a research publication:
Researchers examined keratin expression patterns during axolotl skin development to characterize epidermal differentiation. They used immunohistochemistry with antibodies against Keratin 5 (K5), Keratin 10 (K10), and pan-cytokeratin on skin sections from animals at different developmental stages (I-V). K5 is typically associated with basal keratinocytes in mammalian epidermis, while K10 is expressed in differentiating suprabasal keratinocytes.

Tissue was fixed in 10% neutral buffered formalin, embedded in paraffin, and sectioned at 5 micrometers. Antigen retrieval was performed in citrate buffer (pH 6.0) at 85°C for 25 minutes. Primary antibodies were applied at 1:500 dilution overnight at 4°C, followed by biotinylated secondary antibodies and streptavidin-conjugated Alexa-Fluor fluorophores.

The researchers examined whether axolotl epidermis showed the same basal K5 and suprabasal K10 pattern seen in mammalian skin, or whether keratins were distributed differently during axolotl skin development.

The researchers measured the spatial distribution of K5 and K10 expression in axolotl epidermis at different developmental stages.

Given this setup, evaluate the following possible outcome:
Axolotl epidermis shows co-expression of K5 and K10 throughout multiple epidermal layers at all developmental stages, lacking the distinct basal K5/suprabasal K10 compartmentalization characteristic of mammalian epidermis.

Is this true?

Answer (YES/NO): NO